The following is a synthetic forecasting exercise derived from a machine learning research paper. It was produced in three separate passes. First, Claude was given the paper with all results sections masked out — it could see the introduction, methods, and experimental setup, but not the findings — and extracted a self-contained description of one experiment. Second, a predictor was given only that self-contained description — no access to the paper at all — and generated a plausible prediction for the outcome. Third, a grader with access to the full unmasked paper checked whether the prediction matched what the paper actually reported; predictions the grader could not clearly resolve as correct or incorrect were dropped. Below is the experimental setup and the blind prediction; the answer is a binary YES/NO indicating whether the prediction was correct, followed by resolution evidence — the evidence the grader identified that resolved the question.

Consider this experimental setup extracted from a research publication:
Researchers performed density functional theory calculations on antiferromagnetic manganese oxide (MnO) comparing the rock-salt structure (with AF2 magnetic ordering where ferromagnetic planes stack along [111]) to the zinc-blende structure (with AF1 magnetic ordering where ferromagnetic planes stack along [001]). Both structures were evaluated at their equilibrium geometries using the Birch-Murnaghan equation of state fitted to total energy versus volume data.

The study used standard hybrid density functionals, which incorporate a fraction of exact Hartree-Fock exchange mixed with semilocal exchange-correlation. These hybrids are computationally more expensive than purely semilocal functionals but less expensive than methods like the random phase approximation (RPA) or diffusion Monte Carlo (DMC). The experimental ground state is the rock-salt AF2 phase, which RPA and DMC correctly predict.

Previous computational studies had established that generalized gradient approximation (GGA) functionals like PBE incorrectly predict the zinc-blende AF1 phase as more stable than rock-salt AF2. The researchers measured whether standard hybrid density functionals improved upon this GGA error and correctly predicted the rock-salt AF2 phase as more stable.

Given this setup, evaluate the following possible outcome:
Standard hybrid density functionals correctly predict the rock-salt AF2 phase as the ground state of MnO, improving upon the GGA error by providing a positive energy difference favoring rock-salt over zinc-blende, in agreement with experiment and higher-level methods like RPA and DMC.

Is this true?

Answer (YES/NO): NO